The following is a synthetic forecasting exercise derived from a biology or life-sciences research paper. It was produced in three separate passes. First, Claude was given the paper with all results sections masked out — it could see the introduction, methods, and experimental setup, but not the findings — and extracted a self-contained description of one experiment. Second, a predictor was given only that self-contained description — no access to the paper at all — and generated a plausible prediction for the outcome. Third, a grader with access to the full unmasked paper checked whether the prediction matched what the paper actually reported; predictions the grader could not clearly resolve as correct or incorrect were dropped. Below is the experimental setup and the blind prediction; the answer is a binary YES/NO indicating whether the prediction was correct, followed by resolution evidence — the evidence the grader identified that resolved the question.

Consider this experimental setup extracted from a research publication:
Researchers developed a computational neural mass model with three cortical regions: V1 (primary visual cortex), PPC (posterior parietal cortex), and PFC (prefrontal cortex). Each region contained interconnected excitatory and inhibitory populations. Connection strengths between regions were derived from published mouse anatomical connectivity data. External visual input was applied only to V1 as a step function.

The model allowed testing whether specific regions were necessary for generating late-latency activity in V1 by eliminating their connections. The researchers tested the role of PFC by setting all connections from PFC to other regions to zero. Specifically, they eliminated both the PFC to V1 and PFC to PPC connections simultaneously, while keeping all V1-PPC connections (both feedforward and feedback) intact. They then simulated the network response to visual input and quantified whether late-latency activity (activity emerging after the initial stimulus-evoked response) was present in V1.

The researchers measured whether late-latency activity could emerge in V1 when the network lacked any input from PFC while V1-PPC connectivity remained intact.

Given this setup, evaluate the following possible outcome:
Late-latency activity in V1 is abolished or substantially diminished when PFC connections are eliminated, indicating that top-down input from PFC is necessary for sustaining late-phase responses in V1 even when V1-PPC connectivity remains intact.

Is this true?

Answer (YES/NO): YES